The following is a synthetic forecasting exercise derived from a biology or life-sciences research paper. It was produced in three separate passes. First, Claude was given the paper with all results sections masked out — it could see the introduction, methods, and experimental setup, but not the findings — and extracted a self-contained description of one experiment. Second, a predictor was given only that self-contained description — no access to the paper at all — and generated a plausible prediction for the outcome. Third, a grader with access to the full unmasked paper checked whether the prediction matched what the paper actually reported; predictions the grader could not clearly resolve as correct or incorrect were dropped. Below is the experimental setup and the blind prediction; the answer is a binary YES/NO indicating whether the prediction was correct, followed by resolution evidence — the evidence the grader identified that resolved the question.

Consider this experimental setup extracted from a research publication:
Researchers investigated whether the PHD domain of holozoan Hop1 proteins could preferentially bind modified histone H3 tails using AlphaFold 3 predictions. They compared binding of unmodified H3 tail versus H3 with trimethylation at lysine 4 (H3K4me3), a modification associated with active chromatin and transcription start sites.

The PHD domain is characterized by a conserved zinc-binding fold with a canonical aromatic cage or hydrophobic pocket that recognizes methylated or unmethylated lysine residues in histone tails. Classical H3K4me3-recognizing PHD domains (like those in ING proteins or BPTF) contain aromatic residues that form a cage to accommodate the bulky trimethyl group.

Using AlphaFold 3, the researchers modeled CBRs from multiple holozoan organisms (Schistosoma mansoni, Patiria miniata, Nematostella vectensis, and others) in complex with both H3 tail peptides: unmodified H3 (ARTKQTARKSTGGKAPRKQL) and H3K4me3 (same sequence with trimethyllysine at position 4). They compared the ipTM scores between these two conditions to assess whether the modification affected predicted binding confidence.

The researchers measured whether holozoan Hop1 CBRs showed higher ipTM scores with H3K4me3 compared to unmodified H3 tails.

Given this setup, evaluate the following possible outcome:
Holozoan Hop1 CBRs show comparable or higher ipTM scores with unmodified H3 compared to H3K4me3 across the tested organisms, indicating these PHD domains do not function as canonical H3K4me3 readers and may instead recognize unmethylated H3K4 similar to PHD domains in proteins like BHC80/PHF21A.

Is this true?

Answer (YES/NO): NO